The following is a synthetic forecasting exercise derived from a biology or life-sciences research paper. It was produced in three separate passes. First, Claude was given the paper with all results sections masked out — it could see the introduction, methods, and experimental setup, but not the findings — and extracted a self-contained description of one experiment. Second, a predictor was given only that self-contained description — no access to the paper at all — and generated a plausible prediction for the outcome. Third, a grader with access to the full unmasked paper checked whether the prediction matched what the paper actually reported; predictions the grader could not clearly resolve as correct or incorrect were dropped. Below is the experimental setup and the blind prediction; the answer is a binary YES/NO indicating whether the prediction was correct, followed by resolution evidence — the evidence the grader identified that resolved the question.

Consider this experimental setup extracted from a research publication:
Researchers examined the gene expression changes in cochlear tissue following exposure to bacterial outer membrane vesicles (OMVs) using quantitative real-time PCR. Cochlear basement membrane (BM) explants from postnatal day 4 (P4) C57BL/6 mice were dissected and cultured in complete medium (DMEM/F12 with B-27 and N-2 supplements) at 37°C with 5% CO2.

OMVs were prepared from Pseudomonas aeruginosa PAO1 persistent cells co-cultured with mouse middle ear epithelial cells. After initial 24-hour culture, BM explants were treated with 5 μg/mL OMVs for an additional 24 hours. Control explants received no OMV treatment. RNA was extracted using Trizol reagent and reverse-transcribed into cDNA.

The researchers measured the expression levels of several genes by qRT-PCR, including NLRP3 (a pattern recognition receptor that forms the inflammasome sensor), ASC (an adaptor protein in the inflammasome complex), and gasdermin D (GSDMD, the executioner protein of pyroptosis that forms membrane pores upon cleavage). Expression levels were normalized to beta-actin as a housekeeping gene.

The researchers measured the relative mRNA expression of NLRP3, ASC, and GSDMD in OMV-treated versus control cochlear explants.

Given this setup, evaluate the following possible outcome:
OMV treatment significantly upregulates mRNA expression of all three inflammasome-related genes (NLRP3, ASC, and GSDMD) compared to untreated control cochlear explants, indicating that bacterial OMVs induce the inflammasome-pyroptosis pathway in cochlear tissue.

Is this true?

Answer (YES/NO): YES